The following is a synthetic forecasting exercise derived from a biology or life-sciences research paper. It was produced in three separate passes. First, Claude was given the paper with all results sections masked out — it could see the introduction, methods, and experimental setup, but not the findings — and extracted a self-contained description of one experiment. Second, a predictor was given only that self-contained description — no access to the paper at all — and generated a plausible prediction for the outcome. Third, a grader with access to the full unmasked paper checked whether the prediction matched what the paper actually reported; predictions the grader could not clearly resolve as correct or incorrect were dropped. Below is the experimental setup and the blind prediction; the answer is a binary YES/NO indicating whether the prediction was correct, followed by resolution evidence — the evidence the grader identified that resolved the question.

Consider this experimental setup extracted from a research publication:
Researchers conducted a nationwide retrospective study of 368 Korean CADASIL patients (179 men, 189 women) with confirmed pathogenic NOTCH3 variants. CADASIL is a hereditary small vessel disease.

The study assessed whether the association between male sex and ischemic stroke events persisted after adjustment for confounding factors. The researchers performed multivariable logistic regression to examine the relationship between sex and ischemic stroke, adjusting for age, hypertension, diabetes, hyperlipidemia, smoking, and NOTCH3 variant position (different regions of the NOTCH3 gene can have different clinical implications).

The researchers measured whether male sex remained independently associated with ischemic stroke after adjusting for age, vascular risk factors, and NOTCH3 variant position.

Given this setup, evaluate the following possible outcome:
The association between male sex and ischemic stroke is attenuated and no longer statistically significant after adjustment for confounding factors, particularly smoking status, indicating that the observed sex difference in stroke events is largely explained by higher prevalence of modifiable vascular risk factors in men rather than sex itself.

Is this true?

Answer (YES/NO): NO